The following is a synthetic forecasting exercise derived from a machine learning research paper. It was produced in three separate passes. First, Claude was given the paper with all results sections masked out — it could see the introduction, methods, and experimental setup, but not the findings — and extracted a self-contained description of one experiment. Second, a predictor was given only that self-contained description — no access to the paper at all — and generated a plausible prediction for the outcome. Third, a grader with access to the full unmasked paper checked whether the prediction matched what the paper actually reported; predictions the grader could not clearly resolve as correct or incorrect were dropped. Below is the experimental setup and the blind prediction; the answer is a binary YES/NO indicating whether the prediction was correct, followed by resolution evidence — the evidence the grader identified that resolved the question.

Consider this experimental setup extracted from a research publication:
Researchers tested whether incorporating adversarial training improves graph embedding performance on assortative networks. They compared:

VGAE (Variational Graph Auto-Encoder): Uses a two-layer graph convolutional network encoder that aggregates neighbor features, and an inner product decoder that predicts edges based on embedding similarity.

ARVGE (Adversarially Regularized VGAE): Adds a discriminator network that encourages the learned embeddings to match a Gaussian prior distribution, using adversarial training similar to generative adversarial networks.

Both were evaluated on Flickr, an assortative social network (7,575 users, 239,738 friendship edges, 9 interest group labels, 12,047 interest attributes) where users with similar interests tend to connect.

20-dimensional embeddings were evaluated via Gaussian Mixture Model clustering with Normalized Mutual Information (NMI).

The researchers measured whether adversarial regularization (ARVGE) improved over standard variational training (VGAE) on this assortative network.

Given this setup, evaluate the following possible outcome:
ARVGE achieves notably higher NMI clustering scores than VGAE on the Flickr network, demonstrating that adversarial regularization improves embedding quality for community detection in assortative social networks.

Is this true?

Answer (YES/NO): NO